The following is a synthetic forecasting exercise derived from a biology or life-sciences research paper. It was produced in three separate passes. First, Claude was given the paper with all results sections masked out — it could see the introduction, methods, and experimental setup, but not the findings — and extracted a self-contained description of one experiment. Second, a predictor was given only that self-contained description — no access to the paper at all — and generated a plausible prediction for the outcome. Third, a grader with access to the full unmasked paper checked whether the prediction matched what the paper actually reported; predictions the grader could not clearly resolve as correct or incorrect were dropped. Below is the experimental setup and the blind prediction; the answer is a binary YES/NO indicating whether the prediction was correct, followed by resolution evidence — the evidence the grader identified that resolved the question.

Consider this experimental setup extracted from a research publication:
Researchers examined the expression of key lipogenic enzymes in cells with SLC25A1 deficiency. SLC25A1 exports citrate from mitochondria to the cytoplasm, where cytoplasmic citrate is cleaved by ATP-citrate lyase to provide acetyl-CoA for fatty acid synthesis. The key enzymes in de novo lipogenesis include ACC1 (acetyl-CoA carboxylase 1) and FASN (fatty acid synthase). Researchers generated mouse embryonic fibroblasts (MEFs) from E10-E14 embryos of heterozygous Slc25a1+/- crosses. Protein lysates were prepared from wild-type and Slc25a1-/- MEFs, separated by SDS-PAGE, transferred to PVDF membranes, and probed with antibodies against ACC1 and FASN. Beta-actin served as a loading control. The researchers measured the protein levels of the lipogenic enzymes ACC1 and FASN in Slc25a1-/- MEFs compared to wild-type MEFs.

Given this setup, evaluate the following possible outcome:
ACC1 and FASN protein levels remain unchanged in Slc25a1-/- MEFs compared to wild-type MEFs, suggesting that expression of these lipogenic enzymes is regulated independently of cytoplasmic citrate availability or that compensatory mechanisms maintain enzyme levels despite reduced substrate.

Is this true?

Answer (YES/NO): NO